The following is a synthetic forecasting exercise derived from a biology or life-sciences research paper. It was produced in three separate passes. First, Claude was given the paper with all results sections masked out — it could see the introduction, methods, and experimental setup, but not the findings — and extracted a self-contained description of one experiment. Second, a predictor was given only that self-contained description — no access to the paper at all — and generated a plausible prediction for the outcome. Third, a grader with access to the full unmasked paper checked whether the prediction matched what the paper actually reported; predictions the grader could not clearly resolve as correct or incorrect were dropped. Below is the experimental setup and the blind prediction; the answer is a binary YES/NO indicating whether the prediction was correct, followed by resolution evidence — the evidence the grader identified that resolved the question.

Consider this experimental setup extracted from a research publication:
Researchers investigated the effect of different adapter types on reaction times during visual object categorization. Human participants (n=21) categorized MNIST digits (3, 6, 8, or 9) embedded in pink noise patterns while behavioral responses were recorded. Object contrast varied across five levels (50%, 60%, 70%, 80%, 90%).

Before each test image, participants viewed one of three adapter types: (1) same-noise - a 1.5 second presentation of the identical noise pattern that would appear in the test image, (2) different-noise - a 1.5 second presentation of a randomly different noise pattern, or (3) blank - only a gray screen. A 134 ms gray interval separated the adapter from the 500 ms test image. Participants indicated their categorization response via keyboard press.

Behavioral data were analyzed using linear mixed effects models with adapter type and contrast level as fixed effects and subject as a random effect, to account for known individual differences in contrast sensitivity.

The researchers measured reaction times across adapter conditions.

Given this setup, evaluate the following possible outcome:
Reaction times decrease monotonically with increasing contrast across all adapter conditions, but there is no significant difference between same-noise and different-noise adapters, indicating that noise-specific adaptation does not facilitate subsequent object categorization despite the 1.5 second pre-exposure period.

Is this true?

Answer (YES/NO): NO